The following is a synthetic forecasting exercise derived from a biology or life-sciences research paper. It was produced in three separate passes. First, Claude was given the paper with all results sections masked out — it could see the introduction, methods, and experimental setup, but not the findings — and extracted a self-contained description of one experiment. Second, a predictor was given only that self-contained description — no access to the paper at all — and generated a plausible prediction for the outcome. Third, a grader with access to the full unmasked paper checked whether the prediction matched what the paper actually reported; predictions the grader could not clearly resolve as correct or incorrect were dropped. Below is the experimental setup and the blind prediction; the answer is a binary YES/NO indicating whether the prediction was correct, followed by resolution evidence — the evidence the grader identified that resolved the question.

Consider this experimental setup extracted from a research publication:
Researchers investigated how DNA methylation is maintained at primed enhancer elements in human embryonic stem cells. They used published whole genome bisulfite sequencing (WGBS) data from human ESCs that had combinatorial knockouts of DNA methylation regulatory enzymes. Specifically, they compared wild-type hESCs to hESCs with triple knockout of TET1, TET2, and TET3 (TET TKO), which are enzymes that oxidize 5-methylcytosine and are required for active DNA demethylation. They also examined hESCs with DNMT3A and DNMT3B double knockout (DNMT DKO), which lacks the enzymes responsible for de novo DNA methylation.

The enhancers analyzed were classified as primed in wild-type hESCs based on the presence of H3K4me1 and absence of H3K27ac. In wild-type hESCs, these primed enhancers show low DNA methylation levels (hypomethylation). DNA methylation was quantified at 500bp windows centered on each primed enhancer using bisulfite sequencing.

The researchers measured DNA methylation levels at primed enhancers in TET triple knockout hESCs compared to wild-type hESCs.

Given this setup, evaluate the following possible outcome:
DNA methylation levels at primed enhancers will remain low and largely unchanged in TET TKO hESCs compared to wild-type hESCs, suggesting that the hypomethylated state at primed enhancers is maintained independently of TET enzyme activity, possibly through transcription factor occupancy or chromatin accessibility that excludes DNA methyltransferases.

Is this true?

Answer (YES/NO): NO